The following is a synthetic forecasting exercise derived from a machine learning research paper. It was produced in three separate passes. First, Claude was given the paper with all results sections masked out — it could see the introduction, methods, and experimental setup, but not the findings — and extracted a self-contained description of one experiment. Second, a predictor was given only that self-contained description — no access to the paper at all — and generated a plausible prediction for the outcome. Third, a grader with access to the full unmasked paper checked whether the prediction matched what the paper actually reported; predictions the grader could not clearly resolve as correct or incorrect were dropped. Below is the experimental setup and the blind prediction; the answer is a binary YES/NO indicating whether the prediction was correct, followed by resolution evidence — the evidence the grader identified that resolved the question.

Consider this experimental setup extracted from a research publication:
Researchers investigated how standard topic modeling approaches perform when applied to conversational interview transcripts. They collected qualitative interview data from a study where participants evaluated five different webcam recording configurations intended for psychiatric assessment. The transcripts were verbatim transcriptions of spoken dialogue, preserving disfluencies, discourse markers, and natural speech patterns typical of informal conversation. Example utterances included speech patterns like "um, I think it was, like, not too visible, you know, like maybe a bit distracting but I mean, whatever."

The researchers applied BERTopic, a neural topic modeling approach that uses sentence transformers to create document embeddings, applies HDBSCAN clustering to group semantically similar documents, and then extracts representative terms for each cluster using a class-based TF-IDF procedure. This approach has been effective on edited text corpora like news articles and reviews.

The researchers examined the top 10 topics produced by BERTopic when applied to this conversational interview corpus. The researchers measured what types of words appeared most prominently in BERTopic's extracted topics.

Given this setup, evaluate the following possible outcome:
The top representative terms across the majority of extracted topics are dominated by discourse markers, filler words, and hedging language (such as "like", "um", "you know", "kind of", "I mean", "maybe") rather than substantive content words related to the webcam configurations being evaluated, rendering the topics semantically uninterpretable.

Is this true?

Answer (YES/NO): YES